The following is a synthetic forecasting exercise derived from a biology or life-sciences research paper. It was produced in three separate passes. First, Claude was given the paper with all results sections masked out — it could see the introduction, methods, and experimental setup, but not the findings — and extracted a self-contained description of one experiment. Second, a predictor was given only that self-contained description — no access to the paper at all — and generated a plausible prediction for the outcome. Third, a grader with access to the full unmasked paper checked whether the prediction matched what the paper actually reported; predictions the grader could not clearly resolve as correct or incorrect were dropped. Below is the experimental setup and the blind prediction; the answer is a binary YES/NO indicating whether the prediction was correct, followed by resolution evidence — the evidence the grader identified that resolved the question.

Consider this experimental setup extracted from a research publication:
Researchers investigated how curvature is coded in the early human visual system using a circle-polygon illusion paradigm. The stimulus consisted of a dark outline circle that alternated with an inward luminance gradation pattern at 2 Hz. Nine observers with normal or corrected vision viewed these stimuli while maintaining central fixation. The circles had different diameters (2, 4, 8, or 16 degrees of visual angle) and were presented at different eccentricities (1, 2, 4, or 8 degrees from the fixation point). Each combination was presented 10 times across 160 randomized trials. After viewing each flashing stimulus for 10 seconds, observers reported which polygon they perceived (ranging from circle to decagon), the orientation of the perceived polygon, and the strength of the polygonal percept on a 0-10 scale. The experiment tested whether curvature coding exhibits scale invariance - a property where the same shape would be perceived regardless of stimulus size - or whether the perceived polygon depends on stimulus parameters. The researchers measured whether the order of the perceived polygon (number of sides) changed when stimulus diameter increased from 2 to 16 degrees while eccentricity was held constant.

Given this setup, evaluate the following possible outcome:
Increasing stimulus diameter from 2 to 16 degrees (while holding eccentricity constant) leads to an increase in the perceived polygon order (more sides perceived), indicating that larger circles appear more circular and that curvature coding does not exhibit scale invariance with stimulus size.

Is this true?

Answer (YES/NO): YES